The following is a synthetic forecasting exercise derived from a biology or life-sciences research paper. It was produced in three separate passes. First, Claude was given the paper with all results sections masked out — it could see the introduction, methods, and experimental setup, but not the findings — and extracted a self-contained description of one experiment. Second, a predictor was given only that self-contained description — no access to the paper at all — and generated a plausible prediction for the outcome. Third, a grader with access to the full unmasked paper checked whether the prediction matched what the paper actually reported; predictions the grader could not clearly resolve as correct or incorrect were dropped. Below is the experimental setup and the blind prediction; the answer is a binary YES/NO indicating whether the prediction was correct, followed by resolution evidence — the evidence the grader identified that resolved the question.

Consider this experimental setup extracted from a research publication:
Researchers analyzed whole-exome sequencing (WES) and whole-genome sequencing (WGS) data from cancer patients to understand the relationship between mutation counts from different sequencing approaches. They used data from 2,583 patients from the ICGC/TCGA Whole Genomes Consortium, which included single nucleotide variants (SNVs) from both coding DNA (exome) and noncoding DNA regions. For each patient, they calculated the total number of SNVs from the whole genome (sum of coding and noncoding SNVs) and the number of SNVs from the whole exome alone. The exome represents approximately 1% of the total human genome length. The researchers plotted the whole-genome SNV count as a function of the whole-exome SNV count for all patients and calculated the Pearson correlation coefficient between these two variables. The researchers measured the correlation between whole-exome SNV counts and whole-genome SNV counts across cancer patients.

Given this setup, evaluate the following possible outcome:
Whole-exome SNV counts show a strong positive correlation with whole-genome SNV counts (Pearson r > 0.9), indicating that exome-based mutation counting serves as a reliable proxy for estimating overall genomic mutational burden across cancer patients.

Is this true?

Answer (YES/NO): YES